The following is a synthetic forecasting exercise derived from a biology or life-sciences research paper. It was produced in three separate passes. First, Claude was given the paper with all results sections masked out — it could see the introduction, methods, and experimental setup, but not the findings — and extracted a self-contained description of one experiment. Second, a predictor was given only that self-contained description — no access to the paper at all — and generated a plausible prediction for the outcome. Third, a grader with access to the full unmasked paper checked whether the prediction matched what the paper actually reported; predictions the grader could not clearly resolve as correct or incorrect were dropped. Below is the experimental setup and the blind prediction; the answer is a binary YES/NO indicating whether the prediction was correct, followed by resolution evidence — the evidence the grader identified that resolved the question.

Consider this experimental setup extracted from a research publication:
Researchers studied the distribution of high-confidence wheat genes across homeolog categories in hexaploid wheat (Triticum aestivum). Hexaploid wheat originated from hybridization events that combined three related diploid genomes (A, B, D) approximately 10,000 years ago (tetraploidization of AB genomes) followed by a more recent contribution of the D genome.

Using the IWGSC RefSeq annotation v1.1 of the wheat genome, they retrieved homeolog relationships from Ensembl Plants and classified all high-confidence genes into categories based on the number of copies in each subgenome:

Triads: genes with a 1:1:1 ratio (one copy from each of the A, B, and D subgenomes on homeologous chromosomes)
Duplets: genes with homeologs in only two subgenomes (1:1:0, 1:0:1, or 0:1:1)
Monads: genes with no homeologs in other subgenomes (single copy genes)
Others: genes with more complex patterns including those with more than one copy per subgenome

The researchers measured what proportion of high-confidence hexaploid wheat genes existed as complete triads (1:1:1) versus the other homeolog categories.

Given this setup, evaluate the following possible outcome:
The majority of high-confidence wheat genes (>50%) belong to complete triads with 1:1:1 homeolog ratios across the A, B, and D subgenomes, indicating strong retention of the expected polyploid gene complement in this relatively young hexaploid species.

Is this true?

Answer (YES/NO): YES